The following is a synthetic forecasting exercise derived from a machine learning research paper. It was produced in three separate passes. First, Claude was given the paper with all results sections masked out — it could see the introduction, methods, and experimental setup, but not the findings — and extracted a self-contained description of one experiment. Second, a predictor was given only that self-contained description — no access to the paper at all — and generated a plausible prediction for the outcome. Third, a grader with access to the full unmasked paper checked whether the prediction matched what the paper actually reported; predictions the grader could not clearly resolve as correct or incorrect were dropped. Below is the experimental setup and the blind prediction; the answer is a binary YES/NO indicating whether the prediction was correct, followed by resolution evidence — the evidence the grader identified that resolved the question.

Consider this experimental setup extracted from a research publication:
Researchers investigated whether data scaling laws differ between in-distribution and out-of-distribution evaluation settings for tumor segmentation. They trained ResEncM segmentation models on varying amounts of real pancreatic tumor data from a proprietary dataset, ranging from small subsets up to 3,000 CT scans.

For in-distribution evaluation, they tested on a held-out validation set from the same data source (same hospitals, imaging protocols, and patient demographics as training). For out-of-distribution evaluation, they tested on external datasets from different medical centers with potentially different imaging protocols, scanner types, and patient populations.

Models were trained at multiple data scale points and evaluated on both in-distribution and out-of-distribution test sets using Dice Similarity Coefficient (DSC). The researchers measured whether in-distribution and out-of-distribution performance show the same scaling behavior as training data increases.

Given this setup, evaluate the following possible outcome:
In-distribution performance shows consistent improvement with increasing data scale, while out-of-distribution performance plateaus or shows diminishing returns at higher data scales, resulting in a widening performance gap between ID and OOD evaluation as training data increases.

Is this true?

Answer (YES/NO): NO